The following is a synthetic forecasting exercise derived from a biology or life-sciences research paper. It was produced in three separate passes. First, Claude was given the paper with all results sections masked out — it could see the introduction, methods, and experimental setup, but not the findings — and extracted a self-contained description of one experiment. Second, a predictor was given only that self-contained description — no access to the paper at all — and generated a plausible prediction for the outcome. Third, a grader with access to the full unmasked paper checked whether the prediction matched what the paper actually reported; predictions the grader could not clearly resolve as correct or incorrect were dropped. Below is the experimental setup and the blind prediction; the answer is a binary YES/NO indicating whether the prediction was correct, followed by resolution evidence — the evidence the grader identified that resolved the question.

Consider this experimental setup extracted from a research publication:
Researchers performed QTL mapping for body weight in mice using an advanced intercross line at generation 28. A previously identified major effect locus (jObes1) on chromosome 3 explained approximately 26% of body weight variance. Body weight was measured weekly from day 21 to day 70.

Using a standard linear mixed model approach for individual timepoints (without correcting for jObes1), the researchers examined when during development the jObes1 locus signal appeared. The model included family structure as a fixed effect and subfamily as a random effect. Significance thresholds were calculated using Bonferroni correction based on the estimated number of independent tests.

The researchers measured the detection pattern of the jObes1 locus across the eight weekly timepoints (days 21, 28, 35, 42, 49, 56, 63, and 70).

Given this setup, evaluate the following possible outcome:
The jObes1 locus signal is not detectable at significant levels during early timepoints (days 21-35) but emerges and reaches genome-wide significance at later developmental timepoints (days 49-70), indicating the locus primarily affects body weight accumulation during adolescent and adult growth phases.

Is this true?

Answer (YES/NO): NO